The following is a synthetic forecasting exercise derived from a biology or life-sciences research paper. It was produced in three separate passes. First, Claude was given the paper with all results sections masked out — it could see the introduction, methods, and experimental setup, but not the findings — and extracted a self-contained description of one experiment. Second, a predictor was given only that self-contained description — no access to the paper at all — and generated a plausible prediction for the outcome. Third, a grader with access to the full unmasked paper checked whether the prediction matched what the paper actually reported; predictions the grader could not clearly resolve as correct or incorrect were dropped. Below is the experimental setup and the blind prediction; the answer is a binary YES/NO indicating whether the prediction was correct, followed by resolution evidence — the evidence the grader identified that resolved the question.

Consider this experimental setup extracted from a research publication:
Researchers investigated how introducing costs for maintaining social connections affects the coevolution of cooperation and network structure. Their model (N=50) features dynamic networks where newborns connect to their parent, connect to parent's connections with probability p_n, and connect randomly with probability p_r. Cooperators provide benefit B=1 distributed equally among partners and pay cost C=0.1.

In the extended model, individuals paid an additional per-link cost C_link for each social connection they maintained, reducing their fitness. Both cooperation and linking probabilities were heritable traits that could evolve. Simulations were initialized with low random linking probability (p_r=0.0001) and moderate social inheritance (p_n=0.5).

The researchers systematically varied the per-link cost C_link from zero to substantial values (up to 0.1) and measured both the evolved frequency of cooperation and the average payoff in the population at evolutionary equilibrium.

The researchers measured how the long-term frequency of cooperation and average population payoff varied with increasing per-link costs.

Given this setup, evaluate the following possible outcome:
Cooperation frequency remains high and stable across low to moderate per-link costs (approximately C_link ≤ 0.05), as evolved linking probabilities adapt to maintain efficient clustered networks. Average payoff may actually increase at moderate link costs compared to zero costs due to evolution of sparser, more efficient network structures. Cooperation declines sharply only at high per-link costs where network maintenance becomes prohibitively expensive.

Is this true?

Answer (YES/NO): NO